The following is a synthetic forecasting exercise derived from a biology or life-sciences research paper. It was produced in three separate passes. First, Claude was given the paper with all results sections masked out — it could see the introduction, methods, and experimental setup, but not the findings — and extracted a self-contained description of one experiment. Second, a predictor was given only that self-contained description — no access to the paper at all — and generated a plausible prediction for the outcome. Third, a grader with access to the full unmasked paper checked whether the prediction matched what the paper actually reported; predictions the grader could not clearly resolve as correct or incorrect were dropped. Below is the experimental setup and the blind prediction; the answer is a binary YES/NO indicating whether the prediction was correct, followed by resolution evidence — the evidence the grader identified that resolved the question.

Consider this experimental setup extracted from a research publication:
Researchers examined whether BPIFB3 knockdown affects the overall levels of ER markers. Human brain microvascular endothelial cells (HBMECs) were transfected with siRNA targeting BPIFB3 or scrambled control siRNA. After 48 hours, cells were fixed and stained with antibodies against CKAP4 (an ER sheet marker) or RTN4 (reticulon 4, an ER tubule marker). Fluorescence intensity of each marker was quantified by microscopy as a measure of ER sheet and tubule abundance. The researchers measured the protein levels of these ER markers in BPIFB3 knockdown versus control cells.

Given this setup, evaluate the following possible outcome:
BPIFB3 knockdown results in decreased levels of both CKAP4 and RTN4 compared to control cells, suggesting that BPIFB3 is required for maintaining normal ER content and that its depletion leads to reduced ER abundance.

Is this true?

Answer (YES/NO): NO